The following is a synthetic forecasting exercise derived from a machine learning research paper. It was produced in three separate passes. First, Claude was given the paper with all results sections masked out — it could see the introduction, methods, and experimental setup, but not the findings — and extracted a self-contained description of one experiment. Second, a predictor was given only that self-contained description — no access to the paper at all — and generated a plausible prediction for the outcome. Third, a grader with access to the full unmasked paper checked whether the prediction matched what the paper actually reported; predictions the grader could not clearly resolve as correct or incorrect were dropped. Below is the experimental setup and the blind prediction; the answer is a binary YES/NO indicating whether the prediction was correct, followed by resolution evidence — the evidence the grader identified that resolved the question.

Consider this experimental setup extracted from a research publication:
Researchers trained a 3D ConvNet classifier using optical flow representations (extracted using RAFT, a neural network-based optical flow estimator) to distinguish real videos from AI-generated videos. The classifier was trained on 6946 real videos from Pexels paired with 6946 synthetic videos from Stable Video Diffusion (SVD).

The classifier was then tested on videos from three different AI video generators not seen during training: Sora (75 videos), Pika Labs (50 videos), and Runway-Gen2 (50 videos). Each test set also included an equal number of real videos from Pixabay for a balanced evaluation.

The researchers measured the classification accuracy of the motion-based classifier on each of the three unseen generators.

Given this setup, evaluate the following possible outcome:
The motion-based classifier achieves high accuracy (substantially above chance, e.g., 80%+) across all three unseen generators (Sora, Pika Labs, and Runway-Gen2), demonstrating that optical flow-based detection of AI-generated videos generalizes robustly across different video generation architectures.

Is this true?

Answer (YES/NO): NO